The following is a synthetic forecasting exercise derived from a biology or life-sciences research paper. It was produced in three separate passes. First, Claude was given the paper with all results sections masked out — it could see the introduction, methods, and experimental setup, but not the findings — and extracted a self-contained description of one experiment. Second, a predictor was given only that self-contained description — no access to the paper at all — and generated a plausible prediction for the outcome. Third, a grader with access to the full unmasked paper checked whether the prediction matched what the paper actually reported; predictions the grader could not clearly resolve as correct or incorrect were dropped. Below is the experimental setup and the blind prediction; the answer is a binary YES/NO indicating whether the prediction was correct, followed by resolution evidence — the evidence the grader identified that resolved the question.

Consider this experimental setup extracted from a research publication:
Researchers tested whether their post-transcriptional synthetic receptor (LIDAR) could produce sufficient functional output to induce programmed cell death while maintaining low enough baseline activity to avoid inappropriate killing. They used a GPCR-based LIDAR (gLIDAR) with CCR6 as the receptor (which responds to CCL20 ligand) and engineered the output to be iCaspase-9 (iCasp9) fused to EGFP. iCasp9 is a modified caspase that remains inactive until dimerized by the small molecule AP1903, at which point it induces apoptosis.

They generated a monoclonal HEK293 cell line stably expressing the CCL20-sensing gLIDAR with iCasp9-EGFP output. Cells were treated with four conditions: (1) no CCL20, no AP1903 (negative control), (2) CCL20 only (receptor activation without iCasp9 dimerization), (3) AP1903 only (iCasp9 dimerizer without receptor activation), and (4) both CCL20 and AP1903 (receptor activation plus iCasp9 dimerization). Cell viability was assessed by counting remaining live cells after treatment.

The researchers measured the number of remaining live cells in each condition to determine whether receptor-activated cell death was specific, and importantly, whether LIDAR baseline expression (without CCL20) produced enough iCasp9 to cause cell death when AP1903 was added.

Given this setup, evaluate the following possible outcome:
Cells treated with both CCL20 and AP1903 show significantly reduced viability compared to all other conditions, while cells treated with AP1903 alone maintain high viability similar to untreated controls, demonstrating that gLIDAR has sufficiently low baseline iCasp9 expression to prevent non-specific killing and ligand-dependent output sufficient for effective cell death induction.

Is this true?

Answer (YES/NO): YES